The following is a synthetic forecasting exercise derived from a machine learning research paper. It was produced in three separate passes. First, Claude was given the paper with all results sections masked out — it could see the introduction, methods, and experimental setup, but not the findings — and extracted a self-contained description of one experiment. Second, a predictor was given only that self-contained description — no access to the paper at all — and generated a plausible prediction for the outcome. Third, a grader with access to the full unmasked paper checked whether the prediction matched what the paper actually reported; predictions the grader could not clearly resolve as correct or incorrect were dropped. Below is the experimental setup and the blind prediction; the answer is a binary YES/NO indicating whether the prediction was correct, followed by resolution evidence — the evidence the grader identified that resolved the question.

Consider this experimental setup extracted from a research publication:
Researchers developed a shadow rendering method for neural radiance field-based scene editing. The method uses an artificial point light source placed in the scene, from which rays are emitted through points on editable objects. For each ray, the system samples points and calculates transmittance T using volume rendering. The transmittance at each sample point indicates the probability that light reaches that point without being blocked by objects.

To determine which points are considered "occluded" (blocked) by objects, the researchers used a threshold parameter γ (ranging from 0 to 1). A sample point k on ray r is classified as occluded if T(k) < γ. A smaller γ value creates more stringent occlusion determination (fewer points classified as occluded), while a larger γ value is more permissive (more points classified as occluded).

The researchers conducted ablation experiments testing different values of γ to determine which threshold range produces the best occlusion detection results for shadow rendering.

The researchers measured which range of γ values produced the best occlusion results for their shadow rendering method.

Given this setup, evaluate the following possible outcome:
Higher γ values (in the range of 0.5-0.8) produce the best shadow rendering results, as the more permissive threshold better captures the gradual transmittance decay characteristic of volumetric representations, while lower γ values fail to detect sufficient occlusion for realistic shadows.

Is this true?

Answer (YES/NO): NO